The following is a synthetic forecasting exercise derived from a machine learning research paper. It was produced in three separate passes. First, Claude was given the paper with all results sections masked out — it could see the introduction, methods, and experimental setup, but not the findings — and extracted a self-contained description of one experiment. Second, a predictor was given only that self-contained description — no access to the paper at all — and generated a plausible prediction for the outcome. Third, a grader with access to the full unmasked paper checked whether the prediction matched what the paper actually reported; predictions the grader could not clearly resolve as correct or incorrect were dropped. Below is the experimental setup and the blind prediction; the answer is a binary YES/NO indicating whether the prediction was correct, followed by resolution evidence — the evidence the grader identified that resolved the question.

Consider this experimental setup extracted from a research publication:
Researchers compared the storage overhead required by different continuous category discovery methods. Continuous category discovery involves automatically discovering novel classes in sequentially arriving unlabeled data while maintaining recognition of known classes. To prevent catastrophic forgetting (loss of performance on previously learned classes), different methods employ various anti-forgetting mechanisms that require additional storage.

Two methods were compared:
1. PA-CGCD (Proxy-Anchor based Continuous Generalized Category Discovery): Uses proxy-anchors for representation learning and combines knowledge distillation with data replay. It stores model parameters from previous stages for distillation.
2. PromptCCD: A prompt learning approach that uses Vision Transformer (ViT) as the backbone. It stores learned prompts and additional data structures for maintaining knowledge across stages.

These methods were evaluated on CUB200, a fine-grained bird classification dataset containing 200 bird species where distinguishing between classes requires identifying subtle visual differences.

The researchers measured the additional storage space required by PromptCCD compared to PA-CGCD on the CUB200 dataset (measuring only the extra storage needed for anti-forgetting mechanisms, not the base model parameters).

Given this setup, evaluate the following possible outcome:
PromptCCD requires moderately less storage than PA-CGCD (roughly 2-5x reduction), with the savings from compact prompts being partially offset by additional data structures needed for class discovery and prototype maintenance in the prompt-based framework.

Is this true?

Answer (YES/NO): NO